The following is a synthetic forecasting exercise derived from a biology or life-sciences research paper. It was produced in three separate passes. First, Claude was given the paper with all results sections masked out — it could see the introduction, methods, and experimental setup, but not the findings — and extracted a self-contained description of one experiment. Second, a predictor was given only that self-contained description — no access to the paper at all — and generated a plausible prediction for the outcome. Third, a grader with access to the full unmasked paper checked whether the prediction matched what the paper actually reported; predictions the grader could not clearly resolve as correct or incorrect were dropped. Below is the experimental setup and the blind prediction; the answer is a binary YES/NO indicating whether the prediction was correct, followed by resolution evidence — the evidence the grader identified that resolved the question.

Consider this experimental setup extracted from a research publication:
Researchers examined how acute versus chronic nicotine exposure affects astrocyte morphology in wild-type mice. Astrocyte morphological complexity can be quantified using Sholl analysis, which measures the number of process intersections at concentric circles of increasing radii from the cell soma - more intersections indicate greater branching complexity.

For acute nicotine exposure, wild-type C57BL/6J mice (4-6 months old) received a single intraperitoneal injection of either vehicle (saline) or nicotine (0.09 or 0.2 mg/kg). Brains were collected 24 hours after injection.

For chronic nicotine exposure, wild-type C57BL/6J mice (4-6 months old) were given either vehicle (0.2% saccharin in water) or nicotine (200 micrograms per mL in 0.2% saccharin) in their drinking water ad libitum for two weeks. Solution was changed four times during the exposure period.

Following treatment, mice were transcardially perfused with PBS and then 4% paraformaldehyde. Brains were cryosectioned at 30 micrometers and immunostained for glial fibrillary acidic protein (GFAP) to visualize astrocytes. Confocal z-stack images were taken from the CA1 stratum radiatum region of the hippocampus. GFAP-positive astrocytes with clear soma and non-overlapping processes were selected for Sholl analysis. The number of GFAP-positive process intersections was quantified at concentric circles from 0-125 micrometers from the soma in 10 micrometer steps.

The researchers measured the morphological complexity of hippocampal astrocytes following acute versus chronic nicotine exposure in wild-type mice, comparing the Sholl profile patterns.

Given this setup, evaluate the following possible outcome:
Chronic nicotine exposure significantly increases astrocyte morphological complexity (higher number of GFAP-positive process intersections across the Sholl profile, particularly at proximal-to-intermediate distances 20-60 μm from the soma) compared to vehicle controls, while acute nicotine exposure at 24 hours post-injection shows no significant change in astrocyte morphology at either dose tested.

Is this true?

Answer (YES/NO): NO